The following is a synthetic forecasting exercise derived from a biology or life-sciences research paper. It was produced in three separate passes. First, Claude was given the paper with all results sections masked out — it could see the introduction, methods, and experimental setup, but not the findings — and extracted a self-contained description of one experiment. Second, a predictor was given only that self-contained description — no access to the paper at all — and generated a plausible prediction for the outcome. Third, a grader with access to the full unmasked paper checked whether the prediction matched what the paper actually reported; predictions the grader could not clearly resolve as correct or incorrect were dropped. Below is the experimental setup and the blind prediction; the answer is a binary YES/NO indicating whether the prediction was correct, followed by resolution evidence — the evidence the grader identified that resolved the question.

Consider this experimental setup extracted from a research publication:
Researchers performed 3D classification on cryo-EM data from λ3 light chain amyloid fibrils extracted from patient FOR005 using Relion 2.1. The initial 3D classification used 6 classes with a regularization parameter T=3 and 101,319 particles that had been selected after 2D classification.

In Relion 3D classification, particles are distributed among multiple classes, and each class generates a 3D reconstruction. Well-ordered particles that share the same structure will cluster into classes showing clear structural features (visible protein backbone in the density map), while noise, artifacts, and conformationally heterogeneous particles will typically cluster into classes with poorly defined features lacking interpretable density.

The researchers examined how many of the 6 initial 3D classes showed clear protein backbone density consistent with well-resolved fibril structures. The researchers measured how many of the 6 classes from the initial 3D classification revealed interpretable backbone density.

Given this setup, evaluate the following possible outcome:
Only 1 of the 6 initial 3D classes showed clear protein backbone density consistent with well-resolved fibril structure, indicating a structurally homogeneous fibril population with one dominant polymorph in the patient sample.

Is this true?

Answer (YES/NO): NO